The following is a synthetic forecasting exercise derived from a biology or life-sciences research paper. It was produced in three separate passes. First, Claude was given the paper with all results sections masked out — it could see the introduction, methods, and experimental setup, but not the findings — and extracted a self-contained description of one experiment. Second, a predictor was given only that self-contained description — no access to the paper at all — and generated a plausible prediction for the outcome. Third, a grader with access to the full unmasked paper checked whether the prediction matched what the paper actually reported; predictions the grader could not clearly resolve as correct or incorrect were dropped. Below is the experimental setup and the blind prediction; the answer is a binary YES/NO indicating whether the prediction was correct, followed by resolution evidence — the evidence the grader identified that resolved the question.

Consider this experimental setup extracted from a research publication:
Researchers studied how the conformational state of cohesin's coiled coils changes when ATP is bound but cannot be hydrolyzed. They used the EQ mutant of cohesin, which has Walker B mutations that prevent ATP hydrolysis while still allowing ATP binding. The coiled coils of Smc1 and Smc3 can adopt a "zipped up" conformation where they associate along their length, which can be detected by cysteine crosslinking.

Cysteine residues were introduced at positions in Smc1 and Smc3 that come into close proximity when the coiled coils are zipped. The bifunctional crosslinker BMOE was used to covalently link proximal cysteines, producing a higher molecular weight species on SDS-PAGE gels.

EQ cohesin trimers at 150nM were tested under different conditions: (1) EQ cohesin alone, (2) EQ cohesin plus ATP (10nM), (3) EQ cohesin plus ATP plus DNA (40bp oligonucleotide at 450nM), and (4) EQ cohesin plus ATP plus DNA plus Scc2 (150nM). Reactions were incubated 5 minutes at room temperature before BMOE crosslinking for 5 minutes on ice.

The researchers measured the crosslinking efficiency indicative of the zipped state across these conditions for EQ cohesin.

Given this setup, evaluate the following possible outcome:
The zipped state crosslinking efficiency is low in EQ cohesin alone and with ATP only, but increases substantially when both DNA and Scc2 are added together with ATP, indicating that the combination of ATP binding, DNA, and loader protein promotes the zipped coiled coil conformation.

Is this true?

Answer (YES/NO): NO